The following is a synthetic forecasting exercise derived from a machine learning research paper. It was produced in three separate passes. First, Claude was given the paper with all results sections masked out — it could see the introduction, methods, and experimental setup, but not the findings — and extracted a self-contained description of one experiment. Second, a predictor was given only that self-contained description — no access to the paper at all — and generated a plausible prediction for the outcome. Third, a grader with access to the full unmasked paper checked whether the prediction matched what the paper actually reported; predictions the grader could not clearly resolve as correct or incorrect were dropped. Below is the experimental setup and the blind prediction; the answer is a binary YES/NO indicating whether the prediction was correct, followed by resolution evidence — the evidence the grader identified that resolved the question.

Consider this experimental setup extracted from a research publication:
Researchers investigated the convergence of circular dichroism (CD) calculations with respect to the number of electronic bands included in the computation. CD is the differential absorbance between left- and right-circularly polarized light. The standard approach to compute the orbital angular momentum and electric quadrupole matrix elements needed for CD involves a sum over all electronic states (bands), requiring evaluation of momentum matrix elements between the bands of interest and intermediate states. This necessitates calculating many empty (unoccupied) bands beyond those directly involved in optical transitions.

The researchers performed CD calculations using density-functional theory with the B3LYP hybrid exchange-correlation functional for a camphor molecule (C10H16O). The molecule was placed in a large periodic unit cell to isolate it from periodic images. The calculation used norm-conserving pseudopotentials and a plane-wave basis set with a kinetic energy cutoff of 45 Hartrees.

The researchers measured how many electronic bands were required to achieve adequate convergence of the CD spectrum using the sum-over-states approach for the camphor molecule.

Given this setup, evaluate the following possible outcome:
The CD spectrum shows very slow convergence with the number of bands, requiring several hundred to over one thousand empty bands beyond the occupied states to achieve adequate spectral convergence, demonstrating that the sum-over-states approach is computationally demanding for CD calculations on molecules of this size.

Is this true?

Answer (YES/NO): YES